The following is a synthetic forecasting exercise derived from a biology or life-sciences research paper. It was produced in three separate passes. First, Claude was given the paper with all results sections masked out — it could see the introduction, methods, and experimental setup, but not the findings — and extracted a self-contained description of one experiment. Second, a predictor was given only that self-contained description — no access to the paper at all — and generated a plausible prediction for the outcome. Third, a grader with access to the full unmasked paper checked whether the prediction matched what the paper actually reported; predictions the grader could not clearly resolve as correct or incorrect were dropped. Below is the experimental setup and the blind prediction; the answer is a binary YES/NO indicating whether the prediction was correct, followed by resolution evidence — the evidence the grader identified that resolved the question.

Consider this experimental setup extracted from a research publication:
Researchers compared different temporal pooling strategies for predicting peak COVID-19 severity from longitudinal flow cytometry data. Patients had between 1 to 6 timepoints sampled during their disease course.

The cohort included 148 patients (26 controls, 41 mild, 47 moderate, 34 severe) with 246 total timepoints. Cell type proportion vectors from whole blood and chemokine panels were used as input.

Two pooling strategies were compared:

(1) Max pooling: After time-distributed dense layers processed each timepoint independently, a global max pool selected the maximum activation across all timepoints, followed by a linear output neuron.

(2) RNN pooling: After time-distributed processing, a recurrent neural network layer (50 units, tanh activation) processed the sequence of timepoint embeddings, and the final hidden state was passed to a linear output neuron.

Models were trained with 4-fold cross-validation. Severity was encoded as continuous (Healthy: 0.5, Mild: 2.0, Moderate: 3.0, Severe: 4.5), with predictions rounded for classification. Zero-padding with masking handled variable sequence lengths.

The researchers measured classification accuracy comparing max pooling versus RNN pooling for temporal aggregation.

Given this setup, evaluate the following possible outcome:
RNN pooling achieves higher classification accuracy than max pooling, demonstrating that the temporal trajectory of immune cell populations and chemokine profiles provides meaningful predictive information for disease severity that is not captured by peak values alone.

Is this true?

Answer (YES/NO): NO